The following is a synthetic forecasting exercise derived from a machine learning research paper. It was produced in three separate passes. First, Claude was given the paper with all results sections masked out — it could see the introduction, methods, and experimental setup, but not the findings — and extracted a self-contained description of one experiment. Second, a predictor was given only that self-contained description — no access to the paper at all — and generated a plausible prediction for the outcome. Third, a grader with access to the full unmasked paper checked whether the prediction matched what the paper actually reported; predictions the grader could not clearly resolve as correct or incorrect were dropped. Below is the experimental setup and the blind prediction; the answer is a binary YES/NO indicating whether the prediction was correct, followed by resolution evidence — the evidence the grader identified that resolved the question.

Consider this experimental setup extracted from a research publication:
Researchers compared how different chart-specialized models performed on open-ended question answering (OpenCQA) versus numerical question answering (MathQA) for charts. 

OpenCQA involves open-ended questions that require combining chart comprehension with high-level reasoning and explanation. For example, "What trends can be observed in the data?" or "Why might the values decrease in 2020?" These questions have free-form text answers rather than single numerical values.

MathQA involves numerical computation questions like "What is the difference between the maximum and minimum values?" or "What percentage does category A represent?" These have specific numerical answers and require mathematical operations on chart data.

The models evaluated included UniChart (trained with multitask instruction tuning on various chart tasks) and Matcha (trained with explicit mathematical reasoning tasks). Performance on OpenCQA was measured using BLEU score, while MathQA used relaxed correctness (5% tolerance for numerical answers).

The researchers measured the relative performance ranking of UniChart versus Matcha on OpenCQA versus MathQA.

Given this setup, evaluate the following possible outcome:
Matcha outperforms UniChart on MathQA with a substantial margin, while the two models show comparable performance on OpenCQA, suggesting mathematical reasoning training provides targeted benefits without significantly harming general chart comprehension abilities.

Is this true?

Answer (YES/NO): NO